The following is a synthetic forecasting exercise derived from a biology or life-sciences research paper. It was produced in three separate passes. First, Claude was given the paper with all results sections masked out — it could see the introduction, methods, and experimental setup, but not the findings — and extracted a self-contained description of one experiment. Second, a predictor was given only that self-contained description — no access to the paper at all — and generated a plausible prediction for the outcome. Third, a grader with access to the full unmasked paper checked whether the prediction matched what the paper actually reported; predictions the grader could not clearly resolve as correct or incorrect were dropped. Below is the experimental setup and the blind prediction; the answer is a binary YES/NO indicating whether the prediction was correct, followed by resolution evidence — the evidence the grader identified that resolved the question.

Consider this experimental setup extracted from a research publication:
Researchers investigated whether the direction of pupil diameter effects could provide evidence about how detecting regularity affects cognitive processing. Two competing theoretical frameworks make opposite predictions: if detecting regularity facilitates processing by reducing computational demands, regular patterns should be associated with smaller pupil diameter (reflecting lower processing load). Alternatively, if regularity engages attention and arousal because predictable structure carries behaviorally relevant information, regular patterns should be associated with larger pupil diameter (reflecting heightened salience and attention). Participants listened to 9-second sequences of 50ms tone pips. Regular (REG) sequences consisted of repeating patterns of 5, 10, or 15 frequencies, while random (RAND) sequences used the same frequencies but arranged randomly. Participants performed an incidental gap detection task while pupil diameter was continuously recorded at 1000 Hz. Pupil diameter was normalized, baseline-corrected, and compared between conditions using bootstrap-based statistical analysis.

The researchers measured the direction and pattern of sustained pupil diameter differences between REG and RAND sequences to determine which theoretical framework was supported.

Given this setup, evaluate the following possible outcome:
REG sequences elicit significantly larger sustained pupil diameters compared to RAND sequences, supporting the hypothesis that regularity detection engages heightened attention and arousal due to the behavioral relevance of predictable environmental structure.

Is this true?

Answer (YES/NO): NO